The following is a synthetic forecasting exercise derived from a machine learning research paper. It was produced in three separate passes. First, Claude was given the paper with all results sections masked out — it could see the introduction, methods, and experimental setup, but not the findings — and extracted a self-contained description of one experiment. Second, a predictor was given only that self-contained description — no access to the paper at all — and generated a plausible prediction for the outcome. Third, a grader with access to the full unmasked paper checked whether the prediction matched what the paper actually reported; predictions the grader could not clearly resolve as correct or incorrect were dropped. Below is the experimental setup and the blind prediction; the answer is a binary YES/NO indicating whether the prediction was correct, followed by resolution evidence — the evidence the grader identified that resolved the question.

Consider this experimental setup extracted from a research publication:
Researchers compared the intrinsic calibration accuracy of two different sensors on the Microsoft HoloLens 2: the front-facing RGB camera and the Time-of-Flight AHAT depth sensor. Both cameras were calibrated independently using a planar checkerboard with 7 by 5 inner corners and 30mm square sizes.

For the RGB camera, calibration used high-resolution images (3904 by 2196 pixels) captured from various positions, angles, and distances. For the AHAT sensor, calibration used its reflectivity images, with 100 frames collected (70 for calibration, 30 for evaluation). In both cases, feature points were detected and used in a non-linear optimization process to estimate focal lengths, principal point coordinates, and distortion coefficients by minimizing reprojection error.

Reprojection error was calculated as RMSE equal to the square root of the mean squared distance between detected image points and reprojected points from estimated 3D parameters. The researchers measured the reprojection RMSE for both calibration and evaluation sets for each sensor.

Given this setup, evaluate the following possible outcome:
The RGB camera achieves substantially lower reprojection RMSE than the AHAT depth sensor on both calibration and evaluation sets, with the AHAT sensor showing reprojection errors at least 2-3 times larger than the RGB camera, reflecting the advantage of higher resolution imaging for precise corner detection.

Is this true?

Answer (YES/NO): NO